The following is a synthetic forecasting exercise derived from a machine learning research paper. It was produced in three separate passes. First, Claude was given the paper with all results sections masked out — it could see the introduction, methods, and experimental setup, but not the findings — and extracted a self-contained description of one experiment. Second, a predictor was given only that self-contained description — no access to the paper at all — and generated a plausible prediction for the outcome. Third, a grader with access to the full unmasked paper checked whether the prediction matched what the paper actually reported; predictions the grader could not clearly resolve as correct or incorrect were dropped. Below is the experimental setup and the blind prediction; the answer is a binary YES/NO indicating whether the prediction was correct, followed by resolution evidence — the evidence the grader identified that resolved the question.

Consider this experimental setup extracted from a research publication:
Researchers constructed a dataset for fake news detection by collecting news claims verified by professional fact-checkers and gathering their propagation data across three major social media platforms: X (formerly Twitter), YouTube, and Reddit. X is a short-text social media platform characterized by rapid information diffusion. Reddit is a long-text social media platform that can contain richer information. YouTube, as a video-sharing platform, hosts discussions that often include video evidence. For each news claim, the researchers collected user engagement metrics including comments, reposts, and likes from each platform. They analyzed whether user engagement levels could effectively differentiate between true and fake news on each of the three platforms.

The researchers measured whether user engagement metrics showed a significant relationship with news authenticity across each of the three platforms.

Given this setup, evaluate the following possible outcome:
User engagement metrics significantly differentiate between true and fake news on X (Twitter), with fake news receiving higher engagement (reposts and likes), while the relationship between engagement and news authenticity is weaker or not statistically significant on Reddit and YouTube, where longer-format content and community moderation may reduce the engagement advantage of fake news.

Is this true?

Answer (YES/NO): NO